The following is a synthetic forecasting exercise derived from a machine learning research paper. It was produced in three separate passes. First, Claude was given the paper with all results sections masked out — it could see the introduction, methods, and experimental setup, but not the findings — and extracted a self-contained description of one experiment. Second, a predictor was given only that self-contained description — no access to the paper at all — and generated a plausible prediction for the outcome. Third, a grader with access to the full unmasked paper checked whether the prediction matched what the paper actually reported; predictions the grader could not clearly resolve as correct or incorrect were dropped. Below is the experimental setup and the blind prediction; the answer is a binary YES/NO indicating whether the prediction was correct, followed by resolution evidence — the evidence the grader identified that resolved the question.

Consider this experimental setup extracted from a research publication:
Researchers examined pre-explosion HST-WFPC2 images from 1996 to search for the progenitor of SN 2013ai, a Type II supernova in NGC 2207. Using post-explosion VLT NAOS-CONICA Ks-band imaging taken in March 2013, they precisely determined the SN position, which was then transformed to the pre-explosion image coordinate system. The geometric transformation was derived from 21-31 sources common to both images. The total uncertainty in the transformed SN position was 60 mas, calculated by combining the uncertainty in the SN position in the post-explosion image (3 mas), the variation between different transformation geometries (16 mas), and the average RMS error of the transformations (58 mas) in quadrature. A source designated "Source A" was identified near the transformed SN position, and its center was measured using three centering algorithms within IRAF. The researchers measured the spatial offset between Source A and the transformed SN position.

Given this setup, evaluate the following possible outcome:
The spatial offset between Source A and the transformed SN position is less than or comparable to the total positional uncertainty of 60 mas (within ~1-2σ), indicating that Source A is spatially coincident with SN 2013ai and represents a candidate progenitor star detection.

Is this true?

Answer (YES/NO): NO